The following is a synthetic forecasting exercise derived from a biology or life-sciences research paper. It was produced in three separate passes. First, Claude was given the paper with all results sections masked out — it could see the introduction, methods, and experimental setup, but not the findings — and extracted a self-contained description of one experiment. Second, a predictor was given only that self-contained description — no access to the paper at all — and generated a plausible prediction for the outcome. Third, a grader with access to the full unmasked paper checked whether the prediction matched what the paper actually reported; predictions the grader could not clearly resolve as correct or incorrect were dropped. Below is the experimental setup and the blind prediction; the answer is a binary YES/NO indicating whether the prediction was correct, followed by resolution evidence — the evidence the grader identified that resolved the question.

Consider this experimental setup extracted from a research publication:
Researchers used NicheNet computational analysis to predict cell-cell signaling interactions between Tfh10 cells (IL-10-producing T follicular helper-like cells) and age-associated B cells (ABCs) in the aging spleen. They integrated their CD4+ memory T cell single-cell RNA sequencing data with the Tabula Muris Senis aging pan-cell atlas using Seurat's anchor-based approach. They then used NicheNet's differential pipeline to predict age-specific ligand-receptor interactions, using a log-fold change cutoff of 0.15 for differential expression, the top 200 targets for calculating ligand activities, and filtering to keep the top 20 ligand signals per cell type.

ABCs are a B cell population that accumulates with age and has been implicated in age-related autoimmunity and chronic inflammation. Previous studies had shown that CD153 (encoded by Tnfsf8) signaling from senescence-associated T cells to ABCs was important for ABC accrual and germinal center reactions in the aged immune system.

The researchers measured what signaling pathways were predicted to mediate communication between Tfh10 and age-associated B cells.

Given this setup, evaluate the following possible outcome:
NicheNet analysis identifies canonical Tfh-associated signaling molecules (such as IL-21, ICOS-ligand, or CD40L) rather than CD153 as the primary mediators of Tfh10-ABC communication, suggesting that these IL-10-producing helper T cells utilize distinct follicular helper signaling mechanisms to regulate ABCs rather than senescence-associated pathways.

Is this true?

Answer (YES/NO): NO